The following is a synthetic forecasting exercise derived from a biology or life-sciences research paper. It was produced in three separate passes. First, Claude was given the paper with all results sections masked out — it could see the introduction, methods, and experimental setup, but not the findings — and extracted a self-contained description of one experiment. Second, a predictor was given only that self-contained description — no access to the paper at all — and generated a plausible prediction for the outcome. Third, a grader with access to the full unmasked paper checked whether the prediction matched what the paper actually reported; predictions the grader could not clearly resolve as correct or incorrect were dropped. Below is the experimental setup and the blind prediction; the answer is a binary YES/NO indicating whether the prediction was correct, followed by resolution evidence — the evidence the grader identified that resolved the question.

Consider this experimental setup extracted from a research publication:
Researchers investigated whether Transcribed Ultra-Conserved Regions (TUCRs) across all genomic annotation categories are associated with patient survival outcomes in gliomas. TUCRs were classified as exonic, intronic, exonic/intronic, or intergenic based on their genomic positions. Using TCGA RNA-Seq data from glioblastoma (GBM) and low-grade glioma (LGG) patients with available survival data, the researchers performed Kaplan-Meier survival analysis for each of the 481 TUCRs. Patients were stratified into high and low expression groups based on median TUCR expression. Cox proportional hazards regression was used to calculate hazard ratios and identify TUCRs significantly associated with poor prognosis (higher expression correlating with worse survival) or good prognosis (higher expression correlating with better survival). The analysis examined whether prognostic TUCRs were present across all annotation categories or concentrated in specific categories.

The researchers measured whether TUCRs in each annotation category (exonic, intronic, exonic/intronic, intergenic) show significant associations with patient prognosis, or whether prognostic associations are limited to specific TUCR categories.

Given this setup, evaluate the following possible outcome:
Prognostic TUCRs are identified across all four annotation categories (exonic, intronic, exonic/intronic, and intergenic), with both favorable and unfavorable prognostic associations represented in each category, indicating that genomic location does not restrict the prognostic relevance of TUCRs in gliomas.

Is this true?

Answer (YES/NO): NO